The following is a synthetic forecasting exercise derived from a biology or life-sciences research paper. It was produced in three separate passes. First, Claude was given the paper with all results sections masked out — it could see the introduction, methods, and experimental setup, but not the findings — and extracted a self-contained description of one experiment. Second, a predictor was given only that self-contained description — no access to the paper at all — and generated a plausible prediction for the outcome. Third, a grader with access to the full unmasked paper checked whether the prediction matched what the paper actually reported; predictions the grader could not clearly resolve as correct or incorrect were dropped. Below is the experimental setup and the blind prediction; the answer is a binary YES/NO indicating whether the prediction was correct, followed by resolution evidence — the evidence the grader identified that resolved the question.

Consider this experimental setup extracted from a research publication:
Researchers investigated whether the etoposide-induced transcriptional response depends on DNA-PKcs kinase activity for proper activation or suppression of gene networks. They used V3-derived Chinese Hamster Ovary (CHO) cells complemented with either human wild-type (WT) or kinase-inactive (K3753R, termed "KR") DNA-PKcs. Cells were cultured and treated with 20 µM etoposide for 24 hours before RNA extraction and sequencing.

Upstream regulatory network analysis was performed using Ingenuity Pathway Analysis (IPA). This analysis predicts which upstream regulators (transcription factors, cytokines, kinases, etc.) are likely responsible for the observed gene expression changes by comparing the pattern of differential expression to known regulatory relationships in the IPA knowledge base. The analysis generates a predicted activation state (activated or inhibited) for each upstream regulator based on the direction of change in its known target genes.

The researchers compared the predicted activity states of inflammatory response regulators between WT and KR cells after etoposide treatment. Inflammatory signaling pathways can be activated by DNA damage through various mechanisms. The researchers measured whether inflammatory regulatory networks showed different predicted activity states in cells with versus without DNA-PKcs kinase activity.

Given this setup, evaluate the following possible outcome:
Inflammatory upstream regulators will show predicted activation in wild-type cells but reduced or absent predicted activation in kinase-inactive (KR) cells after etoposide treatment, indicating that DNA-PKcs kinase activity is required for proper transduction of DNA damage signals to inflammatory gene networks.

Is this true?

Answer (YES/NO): NO